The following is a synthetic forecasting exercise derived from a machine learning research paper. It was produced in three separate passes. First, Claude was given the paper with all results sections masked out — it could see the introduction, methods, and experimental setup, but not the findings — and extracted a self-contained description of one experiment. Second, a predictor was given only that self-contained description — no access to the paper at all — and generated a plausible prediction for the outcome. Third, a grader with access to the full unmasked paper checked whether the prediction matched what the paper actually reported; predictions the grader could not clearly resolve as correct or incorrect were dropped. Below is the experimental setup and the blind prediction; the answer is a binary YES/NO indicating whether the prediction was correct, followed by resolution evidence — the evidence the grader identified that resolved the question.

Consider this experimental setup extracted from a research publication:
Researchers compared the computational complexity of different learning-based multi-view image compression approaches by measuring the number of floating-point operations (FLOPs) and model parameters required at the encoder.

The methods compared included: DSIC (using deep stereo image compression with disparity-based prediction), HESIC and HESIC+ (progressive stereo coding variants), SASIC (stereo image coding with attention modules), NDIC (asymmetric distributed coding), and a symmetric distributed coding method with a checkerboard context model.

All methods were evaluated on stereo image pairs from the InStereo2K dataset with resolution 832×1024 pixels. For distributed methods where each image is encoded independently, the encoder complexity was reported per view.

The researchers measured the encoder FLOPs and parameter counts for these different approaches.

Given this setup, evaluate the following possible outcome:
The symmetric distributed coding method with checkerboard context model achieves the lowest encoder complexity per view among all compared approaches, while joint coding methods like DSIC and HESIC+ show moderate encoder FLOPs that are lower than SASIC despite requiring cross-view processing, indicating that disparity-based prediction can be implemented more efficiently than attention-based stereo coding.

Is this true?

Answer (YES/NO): NO